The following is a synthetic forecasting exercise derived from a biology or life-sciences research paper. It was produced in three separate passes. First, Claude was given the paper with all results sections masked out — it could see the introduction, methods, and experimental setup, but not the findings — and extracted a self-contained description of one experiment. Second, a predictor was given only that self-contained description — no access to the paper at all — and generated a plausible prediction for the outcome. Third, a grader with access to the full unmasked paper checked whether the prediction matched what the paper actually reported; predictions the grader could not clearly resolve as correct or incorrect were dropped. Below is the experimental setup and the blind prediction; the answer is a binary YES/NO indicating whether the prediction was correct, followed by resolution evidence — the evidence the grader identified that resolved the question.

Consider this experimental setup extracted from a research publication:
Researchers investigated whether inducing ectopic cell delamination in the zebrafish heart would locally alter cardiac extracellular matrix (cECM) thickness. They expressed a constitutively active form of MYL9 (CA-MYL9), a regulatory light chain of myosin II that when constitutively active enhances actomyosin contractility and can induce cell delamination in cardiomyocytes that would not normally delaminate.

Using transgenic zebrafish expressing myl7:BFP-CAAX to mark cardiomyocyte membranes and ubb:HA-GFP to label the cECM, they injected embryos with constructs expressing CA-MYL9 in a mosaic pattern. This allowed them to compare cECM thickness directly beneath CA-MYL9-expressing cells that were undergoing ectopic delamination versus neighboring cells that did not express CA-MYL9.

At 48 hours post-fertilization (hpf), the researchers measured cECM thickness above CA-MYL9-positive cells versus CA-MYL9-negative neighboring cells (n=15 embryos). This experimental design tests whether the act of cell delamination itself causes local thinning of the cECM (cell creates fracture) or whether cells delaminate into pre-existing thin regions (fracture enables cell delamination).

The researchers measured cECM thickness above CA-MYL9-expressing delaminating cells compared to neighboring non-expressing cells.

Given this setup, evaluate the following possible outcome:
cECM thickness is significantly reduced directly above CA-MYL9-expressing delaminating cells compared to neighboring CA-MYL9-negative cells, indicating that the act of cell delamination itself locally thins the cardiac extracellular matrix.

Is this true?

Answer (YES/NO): NO